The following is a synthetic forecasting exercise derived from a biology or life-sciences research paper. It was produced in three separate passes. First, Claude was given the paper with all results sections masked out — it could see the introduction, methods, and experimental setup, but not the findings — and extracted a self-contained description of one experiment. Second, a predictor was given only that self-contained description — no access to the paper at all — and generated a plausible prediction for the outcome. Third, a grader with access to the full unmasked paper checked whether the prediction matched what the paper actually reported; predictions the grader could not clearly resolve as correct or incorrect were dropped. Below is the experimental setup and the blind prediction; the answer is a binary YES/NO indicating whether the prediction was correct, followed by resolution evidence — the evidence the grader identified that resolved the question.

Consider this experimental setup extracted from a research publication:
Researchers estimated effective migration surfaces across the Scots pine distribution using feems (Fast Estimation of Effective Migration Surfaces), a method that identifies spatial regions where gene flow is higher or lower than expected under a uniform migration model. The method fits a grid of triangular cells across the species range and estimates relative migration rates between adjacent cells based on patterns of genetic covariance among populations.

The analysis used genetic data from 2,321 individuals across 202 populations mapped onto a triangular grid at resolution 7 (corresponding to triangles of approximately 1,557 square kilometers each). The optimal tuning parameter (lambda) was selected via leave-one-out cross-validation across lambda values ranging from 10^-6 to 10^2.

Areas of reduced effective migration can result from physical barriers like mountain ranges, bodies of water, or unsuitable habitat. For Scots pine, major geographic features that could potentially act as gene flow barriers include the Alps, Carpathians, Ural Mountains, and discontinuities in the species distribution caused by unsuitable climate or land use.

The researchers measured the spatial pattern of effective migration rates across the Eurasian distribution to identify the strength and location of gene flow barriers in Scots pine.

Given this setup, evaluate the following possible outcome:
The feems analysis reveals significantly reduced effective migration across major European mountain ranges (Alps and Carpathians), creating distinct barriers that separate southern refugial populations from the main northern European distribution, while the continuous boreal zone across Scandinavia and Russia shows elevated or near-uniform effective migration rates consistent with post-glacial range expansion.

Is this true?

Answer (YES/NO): NO